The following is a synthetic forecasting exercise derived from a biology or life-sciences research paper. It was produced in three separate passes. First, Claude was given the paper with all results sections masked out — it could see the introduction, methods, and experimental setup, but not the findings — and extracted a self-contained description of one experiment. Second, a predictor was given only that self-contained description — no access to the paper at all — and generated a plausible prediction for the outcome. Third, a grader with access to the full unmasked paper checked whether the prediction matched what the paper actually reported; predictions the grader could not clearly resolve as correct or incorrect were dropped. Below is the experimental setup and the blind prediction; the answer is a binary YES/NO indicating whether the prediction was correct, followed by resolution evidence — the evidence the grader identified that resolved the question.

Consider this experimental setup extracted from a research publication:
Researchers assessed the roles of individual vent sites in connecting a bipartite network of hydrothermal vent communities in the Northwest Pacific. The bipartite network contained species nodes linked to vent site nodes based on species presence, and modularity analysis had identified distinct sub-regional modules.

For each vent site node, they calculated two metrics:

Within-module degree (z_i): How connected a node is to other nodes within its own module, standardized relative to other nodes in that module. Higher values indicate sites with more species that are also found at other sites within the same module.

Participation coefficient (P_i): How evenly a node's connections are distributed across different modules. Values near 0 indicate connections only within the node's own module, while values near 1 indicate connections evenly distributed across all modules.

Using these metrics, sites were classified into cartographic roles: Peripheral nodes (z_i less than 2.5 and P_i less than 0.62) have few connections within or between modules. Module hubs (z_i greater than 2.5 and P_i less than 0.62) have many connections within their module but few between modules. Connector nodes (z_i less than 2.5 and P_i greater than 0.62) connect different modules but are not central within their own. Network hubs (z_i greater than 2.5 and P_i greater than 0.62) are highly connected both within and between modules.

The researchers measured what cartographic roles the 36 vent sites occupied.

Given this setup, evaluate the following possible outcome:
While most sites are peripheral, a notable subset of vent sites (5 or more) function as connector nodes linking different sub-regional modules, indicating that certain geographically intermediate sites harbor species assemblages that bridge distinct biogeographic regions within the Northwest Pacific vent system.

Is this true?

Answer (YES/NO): NO